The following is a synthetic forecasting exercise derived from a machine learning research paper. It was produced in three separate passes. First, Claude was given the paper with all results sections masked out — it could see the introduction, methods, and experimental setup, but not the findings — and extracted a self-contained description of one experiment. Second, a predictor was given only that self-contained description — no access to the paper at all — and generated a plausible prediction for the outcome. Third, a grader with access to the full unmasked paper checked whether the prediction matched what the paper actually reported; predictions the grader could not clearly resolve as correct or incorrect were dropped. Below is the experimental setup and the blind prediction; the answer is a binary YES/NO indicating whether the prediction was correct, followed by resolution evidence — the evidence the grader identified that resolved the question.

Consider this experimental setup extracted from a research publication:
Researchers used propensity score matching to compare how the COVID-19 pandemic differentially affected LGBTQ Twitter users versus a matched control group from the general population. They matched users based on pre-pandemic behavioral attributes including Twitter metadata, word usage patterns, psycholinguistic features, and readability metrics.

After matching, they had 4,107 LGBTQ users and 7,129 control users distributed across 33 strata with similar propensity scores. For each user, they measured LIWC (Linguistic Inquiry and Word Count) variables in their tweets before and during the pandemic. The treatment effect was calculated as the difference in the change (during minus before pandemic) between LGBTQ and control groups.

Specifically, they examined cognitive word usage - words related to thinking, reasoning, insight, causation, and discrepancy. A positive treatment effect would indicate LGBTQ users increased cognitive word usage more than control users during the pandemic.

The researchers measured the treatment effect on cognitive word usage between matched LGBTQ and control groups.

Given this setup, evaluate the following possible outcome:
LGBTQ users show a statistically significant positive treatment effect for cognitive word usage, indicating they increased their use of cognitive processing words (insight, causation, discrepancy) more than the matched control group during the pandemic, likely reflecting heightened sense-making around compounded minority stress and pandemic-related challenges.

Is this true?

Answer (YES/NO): YES